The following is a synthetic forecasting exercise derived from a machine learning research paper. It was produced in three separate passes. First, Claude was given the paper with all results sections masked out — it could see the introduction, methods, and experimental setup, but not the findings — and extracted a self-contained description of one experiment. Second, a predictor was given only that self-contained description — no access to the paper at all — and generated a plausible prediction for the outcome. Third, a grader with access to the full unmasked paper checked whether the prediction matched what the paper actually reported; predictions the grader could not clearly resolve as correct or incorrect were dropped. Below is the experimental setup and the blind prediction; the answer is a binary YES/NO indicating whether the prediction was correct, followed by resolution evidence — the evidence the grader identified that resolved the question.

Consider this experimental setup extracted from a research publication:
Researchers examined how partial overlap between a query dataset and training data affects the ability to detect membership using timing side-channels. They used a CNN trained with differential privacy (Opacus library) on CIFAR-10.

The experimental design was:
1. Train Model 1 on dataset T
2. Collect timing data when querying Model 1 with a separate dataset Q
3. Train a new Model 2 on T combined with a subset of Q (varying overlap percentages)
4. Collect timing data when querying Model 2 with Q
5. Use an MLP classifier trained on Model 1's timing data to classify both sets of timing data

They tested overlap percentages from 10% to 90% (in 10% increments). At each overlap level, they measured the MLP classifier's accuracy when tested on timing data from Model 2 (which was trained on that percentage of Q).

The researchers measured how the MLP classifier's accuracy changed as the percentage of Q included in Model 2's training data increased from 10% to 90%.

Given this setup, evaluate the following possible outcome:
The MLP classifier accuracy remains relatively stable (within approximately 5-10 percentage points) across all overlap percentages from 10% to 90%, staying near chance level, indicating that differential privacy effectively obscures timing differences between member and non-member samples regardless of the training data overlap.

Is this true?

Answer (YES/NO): NO